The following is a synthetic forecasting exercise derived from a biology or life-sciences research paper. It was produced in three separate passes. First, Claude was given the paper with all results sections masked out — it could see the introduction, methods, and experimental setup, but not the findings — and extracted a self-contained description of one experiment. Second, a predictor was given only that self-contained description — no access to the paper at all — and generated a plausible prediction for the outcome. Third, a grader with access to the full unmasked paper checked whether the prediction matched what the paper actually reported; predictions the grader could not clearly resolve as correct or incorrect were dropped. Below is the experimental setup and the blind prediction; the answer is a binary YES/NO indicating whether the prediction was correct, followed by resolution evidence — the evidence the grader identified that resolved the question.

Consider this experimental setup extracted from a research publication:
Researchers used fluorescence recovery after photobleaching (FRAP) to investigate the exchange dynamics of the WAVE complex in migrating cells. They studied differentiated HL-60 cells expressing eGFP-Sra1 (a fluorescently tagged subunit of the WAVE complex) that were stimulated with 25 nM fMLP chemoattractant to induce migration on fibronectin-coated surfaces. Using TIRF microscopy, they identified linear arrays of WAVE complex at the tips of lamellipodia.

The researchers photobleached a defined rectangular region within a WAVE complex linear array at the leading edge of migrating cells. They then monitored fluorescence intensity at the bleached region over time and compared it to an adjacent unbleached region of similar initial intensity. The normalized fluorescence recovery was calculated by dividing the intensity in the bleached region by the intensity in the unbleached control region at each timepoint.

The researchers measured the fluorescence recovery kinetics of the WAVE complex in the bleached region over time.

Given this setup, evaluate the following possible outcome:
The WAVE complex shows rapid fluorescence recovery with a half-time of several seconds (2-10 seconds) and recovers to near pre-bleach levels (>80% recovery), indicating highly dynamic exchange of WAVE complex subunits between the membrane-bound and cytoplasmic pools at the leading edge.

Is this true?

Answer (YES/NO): YES